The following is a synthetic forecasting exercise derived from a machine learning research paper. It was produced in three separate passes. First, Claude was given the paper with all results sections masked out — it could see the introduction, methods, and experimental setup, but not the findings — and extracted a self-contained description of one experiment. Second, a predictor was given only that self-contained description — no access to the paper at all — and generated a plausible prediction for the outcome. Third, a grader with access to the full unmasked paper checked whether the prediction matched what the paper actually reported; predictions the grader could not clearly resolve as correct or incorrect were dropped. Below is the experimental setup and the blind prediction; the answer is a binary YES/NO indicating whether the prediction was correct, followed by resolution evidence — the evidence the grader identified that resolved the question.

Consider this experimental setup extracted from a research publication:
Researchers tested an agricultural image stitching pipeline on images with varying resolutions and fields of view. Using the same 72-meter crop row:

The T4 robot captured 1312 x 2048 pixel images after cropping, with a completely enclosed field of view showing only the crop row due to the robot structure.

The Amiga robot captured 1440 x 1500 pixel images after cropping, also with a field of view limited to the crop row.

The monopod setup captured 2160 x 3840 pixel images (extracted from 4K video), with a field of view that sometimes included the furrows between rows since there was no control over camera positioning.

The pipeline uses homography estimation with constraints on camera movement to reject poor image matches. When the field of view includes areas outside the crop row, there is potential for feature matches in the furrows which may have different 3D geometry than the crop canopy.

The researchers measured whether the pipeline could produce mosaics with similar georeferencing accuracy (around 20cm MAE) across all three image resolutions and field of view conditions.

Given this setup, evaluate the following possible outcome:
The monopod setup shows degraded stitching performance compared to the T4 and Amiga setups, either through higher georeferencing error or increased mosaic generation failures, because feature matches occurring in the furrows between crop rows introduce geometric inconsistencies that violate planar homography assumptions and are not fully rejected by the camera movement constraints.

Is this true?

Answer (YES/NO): NO